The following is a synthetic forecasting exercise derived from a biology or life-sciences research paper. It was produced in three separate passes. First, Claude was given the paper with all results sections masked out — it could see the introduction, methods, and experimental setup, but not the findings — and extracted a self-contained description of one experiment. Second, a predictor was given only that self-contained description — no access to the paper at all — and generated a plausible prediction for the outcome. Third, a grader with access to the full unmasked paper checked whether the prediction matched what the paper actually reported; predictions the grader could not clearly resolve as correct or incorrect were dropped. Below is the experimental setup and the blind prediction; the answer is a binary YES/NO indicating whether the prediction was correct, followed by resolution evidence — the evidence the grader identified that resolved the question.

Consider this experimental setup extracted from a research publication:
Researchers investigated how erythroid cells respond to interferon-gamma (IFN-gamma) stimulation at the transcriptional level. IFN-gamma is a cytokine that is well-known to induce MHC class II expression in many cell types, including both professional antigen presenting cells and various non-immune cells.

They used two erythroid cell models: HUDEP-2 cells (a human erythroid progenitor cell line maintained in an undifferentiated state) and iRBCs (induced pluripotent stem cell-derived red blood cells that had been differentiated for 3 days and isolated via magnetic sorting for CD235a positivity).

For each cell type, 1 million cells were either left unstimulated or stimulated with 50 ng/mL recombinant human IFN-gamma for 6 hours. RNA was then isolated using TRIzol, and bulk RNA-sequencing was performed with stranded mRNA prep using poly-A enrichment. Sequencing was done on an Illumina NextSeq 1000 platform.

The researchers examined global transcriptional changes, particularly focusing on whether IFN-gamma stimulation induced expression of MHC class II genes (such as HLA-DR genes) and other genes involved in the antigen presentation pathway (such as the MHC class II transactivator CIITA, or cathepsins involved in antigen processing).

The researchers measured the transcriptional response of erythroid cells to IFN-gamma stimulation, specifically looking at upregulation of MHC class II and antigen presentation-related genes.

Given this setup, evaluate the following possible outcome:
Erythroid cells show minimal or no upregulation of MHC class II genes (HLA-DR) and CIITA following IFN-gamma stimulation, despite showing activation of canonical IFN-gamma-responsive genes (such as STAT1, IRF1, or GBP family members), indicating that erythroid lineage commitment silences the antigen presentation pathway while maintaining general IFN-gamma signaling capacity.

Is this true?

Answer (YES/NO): NO